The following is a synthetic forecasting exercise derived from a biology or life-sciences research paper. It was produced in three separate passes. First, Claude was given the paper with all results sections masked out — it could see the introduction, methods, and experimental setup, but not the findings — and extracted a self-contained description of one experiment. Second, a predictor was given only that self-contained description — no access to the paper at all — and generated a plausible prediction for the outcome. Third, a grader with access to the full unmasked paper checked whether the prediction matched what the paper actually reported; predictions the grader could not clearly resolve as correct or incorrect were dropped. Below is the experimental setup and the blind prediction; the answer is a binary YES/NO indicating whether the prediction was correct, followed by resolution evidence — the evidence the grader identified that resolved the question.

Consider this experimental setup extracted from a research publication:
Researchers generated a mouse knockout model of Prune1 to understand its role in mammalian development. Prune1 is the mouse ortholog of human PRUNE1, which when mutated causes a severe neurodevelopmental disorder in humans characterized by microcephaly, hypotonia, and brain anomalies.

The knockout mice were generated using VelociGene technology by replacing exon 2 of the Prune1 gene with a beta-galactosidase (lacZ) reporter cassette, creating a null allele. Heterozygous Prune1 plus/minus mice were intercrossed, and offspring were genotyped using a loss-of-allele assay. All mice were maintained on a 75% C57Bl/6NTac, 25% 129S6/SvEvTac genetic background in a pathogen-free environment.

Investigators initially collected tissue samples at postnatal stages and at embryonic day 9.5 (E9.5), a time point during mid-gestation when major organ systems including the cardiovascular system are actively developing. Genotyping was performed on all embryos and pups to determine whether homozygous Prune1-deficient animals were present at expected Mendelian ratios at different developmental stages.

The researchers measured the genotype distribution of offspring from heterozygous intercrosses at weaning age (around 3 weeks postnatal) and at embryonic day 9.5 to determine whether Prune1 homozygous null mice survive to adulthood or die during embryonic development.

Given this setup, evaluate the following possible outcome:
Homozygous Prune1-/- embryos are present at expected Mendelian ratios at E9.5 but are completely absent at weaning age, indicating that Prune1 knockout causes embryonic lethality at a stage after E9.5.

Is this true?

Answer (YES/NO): YES